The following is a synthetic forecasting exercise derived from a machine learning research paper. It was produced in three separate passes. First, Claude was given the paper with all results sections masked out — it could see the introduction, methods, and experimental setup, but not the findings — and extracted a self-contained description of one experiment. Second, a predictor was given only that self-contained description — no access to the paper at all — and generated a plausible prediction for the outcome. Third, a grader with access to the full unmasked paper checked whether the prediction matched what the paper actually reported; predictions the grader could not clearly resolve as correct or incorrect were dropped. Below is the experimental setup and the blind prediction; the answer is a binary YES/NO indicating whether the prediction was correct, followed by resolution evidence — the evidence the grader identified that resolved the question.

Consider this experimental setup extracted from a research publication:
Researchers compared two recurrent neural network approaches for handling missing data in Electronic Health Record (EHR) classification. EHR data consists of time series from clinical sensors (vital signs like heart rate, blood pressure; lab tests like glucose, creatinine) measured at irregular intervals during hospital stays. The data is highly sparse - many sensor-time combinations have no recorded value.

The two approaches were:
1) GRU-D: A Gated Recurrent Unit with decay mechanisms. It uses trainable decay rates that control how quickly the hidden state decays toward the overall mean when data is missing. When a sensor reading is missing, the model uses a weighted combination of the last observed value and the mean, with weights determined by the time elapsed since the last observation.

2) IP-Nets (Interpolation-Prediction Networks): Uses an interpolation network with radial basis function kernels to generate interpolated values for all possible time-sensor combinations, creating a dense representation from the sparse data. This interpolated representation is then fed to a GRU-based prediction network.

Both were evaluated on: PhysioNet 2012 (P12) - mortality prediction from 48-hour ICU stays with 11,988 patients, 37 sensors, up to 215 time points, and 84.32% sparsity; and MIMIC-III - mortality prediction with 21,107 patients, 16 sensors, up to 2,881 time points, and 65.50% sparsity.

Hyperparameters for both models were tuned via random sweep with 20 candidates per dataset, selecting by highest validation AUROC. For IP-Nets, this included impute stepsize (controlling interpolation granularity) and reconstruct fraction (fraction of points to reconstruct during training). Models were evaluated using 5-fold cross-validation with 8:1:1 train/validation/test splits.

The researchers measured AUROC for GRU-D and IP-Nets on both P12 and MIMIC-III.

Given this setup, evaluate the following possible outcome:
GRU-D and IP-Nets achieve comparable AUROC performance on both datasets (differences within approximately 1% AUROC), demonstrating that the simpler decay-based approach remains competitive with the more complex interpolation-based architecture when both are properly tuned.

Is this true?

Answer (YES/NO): YES